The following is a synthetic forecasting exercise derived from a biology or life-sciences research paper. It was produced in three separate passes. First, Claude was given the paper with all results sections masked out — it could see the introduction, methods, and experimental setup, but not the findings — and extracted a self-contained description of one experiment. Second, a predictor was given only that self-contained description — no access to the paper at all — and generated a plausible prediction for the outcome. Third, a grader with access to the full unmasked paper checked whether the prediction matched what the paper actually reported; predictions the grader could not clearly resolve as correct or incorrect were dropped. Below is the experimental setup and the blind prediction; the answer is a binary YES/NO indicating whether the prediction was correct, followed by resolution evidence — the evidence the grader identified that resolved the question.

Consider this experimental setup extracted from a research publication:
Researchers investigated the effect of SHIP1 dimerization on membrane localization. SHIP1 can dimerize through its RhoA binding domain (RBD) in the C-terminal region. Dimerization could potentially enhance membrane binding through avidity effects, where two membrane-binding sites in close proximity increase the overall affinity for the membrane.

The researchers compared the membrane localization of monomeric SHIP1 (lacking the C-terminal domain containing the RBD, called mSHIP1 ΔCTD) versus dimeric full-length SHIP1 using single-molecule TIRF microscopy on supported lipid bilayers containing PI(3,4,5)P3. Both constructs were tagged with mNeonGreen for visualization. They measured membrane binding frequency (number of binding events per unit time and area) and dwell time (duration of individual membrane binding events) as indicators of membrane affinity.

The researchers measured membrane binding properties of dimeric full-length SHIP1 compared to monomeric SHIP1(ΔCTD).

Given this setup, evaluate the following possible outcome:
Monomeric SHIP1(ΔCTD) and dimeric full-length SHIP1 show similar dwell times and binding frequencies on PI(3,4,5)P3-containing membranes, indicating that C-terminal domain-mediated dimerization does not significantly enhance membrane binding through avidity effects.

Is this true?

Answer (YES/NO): NO